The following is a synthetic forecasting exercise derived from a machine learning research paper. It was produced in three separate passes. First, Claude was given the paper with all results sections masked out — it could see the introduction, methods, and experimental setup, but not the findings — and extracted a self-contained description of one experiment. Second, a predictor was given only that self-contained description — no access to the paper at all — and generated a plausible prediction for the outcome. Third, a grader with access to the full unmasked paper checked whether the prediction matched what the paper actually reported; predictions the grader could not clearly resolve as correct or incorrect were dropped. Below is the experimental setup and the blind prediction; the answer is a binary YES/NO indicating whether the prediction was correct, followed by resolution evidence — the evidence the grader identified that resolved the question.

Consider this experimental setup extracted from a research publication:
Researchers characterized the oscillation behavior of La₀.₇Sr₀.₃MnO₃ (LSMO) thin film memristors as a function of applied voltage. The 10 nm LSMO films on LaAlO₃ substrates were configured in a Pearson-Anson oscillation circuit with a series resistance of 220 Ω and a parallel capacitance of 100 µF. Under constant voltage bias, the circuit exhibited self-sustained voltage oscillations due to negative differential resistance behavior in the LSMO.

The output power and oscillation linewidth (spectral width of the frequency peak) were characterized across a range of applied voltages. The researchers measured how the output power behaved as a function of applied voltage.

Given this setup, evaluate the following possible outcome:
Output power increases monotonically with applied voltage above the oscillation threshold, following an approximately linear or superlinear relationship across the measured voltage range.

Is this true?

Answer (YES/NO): NO